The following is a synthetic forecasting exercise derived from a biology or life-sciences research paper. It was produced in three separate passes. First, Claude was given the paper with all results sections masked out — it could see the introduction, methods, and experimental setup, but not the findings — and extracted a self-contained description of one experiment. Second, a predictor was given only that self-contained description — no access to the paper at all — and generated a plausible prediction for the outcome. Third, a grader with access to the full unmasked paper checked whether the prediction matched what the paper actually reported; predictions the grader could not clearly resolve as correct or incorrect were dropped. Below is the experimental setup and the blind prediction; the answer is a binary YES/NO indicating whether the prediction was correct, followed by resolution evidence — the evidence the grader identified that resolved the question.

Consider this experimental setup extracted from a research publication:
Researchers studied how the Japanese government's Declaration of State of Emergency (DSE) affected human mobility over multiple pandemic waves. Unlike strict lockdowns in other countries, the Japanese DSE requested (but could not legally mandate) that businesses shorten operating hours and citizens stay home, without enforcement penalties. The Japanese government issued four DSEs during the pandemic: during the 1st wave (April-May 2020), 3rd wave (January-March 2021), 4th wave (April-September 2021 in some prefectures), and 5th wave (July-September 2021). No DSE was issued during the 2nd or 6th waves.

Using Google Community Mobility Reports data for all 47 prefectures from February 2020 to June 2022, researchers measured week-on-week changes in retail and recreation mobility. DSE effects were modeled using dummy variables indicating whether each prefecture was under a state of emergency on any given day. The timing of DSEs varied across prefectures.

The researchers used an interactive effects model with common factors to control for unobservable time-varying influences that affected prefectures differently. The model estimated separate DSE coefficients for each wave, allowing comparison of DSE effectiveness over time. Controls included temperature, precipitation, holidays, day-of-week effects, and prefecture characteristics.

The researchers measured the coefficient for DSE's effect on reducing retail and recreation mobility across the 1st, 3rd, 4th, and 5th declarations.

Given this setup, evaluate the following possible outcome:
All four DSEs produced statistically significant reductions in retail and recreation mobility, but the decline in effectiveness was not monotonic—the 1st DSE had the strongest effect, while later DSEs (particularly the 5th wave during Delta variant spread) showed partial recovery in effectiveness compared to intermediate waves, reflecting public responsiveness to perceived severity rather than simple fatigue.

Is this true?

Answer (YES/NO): NO